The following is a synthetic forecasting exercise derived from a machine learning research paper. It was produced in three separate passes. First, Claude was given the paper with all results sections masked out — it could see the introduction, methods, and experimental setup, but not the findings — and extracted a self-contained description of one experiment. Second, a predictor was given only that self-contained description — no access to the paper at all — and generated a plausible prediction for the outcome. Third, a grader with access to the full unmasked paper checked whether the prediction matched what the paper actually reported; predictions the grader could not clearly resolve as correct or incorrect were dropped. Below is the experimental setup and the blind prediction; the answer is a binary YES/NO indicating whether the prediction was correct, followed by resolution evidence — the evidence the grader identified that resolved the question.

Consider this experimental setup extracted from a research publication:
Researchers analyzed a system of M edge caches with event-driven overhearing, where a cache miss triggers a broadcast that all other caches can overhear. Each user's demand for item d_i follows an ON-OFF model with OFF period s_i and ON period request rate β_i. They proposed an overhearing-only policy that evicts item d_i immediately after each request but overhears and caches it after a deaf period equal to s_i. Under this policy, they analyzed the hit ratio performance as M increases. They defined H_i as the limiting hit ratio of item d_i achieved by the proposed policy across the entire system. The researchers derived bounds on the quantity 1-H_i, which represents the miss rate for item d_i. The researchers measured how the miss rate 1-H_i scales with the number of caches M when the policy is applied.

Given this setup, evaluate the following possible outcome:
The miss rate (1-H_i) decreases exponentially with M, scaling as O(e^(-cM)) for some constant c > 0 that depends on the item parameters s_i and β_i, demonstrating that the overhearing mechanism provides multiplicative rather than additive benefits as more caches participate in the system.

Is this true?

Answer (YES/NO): NO